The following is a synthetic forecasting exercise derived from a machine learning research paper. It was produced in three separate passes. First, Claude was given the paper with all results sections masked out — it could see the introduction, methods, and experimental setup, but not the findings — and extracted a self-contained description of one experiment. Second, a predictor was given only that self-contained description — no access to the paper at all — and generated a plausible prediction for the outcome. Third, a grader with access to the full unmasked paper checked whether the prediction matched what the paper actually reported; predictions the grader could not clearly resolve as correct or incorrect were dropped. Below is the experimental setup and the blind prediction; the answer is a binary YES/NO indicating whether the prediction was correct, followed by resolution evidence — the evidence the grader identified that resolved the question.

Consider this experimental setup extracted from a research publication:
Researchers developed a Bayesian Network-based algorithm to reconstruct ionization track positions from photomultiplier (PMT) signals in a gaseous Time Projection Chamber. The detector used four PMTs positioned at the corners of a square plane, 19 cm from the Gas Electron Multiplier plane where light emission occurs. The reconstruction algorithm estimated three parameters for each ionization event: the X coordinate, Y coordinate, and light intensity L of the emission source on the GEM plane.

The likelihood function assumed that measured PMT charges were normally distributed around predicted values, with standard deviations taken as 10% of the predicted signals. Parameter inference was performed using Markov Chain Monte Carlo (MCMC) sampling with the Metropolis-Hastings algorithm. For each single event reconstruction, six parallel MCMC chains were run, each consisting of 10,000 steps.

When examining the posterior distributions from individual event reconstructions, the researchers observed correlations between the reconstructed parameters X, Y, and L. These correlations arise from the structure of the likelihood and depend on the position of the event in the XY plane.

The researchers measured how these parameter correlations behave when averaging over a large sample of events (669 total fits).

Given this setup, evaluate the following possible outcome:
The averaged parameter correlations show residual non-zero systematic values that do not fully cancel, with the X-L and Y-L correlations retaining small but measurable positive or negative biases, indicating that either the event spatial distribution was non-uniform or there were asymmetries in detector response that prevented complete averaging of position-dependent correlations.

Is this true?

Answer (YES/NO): NO